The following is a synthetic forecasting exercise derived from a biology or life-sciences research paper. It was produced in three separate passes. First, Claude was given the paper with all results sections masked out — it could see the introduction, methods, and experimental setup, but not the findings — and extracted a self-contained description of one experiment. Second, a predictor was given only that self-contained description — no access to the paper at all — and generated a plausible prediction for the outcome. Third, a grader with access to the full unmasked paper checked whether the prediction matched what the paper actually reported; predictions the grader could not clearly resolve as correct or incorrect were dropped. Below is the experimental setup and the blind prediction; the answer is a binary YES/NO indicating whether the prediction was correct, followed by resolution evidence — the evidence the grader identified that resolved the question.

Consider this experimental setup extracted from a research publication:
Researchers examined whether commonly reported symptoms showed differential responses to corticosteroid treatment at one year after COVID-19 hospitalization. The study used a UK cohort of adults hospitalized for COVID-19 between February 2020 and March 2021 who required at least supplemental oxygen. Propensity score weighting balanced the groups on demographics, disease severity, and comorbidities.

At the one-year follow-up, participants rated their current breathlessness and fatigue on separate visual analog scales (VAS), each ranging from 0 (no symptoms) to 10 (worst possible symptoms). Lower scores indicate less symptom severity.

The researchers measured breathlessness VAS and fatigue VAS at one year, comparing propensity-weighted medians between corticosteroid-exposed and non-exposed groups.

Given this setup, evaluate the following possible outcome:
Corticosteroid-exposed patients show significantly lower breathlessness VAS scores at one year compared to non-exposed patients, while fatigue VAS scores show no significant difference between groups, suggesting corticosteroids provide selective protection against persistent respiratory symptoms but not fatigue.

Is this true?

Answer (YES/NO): YES